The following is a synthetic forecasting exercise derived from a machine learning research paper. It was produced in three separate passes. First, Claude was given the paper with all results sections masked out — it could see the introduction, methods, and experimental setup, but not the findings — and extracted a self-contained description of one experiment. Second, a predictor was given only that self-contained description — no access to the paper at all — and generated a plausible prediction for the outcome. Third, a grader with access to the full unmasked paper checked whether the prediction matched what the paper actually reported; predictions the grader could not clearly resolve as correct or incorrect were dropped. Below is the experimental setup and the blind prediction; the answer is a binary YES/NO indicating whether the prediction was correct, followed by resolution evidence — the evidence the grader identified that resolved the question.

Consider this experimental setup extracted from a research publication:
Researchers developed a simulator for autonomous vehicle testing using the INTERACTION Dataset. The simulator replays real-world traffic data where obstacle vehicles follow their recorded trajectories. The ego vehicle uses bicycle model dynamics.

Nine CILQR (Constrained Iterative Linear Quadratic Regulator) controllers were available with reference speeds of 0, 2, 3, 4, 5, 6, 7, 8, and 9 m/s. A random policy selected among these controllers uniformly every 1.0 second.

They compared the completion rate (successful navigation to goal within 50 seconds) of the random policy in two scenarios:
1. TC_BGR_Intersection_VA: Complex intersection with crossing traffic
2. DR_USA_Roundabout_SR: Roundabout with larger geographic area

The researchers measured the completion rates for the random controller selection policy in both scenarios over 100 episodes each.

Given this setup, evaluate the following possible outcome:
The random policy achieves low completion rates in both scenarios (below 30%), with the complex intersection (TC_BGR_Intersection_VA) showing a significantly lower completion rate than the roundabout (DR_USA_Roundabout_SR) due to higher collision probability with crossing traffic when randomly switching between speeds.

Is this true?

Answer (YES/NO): YES